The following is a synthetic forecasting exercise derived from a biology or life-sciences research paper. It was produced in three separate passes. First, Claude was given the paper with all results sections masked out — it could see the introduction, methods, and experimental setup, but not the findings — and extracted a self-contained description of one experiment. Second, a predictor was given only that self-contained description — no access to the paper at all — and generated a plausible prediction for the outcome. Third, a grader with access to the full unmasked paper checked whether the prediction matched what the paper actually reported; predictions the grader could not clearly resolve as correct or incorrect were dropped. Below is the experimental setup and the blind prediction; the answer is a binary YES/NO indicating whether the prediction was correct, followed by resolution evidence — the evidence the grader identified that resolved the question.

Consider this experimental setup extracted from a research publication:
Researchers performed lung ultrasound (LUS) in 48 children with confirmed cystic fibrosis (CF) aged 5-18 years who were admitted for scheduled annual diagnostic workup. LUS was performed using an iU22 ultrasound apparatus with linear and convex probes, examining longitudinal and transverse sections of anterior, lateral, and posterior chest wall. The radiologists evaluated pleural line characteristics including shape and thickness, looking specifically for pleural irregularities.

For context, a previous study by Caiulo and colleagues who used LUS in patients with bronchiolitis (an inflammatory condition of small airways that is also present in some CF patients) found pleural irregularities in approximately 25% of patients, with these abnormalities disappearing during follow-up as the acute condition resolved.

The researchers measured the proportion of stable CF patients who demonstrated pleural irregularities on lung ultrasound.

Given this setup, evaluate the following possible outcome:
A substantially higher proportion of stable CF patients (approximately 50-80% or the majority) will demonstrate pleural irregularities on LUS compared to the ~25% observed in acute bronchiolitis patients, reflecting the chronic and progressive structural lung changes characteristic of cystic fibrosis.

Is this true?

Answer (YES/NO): NO